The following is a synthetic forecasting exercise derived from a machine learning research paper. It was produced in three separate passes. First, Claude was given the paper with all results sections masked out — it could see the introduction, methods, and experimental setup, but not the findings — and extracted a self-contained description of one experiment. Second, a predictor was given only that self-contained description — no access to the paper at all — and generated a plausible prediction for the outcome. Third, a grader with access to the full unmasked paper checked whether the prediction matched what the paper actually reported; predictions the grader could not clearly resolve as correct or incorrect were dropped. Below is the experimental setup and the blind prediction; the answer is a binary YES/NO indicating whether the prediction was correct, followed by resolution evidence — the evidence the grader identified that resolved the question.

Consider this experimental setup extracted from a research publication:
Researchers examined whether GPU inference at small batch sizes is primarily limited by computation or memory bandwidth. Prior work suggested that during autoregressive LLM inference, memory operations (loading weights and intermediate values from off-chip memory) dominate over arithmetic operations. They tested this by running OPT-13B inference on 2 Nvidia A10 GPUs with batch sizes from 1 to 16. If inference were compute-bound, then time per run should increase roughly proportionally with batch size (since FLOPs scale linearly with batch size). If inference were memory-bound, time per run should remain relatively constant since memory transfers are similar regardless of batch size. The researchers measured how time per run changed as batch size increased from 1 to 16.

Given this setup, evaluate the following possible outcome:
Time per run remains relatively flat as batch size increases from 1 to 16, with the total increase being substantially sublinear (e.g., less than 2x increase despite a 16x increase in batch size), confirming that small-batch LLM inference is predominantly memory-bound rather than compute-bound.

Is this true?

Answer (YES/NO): YES